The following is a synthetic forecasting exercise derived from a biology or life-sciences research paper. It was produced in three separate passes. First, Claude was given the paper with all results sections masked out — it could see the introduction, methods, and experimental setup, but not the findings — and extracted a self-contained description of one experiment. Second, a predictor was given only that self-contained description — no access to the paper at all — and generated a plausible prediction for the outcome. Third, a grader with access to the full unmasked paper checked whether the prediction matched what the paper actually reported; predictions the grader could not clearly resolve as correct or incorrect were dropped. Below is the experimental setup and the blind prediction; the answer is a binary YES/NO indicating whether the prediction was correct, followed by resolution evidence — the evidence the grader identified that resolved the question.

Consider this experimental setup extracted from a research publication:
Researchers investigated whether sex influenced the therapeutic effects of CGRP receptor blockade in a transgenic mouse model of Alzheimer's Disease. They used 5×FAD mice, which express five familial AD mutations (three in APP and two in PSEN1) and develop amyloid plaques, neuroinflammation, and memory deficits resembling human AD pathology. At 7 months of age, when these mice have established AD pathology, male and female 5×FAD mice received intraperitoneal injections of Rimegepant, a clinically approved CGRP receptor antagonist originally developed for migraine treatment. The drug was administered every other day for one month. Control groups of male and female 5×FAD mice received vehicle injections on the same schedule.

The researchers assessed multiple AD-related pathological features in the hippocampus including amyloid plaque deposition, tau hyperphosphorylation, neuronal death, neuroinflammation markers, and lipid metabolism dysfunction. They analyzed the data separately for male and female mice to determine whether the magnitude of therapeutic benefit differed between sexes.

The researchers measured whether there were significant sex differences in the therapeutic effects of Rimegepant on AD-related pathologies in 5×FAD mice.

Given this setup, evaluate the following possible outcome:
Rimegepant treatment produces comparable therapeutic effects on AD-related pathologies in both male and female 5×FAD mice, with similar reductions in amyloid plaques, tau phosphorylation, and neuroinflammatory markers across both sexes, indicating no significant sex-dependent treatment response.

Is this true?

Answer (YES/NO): NO